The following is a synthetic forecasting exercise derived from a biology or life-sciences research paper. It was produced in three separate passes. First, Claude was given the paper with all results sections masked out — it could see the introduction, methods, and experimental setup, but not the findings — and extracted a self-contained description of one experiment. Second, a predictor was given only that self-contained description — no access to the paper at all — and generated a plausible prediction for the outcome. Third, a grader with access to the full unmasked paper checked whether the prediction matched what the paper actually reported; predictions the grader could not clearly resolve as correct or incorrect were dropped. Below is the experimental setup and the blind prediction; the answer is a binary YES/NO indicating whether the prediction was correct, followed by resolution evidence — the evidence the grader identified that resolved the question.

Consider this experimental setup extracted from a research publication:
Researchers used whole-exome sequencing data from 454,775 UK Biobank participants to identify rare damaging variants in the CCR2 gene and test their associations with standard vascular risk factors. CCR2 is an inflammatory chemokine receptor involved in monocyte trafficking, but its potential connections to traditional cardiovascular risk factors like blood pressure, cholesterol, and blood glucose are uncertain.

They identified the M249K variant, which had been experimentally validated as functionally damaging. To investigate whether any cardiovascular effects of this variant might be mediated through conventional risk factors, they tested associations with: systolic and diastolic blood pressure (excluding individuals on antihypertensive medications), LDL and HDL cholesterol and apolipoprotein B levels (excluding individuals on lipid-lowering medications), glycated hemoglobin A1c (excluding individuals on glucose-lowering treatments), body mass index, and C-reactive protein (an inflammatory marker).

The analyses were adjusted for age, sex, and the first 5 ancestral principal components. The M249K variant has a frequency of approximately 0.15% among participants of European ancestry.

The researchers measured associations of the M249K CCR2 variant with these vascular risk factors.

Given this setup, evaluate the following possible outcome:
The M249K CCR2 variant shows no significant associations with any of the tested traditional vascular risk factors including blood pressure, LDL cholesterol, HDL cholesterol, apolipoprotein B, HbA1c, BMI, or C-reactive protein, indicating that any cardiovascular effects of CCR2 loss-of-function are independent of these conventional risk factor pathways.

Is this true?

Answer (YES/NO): YES